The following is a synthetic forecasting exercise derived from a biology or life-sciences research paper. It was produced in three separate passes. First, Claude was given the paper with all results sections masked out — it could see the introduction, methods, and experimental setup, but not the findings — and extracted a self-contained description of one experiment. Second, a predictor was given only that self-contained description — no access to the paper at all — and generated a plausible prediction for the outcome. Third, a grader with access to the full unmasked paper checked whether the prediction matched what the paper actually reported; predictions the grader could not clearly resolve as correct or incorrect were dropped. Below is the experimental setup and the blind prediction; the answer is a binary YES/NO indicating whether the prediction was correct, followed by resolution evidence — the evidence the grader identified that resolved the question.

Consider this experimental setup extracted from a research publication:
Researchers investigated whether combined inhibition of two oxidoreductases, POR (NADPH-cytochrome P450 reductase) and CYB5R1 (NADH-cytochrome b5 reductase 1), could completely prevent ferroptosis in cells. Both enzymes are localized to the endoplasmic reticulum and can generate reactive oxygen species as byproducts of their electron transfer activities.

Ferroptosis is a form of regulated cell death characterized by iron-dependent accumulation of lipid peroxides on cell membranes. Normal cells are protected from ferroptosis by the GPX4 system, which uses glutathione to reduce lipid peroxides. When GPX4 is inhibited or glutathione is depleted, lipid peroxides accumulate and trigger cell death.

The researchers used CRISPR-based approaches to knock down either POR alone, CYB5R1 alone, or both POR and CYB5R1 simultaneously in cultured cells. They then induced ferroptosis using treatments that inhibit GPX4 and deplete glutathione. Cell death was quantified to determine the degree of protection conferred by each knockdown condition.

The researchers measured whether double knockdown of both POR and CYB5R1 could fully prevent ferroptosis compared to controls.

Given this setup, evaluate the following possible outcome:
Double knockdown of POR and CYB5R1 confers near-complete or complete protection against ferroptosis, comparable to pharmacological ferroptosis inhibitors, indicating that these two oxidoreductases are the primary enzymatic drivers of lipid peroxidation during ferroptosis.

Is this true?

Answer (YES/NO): NO